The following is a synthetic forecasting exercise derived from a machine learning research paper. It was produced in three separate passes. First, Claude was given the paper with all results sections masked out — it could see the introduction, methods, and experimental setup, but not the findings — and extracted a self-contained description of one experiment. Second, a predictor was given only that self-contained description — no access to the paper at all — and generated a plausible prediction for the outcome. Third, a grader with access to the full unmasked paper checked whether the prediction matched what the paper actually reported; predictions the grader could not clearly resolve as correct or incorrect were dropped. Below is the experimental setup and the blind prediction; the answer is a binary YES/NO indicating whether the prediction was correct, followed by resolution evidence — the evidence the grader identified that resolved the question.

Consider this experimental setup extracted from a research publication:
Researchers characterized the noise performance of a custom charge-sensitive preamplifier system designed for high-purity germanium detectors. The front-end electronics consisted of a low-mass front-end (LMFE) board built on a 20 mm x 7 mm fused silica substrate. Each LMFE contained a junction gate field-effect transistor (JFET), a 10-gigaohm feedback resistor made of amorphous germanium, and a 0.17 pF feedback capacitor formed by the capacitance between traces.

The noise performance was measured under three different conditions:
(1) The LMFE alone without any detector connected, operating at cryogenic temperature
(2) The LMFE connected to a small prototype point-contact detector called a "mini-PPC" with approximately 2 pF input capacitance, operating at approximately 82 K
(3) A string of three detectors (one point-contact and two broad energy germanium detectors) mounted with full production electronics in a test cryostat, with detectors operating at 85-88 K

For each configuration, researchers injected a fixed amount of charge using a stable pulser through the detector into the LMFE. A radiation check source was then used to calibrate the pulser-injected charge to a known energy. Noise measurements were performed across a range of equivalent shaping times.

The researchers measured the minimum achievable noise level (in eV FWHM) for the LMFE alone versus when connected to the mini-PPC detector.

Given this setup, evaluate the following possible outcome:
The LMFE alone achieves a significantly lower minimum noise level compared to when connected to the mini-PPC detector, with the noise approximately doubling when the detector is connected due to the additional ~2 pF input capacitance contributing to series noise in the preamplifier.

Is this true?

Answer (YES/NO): NO